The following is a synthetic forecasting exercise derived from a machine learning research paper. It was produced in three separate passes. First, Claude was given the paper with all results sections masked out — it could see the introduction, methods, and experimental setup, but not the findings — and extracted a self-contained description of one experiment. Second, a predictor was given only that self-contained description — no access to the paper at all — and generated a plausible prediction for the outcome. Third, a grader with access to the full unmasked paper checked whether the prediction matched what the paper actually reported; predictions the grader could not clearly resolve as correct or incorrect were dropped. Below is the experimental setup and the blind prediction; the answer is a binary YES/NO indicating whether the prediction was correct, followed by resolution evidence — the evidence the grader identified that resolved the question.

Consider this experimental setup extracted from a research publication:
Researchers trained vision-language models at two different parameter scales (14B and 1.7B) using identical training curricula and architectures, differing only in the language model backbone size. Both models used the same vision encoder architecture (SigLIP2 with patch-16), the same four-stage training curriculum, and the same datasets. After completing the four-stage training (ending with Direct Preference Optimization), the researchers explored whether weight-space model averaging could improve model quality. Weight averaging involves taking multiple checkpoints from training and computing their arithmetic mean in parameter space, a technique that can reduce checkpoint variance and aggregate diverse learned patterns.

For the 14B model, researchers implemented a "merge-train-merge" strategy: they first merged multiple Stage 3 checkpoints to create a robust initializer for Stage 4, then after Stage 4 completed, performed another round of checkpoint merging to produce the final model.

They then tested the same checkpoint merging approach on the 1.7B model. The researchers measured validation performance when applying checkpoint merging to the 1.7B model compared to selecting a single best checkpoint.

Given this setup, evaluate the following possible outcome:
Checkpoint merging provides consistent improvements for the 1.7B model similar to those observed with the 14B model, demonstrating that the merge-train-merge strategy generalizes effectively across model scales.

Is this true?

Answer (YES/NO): NO